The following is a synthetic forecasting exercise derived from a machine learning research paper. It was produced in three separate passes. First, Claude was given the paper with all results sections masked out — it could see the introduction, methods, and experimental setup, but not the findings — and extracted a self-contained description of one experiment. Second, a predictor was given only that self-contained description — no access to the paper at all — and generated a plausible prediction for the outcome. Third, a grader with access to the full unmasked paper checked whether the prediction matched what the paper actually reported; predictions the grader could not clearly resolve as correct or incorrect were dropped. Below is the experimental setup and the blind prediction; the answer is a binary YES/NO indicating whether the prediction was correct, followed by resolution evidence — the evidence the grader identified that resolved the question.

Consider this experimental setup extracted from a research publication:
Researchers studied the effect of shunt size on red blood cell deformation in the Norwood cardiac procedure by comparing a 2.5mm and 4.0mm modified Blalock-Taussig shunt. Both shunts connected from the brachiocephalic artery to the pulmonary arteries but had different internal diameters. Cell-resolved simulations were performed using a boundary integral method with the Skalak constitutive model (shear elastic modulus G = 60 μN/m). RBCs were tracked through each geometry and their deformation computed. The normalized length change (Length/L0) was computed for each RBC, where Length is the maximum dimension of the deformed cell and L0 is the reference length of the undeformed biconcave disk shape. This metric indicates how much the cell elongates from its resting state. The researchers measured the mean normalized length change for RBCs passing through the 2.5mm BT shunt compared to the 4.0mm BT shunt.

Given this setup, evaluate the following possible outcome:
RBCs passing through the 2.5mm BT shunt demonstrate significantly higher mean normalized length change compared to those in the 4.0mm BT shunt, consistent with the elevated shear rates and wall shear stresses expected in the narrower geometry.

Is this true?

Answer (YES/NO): NO